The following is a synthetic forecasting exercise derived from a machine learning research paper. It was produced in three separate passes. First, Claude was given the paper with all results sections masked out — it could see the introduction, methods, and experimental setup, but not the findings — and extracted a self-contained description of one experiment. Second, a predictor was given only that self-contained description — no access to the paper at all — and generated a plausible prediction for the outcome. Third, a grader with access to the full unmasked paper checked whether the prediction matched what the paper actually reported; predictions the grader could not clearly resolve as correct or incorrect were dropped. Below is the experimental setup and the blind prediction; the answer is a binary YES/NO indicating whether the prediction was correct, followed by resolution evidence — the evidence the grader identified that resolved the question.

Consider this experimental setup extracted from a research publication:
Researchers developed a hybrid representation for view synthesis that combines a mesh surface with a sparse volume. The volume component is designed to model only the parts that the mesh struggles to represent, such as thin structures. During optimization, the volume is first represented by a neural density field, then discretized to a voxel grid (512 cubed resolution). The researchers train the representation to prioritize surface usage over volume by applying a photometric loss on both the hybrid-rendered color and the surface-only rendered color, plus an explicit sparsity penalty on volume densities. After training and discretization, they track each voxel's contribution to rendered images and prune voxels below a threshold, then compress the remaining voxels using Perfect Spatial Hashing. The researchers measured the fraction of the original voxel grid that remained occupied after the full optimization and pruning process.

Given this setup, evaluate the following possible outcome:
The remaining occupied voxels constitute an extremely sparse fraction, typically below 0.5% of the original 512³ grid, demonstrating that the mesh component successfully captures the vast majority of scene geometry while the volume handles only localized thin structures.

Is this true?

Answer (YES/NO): YES